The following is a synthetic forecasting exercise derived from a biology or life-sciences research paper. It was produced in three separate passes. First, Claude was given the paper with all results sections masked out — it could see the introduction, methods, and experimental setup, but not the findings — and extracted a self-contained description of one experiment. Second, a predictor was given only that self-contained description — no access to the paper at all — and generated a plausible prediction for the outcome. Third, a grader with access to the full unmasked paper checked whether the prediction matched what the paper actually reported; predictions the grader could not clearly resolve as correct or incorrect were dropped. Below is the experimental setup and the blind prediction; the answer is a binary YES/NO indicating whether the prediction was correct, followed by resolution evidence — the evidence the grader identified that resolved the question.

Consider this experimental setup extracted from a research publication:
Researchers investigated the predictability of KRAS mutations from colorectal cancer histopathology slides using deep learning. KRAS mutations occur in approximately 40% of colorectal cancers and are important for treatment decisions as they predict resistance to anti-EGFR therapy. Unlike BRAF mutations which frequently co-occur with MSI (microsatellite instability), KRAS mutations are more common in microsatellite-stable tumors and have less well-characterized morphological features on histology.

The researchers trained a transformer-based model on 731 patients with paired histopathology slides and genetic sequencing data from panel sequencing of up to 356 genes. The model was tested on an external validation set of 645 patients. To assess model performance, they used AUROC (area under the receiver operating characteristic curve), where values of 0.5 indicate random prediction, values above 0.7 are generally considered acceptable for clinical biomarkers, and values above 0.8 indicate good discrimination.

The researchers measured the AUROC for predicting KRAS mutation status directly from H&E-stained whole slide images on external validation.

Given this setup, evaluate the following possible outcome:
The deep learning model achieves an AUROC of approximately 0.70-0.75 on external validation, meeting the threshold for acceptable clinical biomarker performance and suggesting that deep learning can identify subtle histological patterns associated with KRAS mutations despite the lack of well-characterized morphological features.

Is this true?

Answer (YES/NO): NO